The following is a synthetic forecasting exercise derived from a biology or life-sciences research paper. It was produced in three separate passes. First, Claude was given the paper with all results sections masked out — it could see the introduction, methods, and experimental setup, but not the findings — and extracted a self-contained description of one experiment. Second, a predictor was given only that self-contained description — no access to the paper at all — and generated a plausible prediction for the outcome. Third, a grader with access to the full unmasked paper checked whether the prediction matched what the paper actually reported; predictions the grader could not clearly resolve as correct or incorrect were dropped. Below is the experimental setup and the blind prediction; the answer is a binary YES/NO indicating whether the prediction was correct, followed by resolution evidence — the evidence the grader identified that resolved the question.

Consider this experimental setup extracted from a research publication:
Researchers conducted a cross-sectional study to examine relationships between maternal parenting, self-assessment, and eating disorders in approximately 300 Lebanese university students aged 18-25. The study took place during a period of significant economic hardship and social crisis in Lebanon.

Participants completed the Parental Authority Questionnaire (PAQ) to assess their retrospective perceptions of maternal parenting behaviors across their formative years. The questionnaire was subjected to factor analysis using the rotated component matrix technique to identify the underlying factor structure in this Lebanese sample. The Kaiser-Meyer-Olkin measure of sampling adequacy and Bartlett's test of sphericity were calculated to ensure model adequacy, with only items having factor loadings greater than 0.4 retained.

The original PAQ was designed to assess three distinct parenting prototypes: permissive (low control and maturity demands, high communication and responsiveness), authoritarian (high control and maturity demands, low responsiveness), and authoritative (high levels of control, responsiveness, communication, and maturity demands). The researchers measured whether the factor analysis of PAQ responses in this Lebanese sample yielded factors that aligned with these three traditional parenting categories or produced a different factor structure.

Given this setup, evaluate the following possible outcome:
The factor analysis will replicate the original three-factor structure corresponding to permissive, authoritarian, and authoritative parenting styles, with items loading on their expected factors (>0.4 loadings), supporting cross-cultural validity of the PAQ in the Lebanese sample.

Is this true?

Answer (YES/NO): NO